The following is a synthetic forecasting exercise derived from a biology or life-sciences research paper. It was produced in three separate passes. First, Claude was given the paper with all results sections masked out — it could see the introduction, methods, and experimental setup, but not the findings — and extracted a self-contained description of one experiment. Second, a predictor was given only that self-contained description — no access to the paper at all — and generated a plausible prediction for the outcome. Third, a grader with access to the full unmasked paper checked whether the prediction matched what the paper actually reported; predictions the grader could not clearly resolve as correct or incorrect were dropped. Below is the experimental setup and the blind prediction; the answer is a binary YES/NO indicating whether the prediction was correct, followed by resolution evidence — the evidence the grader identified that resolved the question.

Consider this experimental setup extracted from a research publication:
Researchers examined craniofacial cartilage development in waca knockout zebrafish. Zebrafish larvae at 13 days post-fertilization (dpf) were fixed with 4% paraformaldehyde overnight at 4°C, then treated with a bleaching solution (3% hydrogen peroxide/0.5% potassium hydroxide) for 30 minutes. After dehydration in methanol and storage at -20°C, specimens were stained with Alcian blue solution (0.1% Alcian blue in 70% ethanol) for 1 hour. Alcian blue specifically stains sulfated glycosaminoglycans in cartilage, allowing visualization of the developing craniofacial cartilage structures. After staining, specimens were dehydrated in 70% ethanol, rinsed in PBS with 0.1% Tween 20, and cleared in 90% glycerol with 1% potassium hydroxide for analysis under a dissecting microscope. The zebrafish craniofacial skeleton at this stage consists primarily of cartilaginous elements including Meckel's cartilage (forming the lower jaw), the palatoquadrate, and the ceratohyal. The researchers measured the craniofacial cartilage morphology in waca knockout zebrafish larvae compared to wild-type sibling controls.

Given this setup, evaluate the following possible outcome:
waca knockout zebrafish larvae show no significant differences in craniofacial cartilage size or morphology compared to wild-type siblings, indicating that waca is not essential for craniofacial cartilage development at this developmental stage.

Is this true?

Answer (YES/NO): NO